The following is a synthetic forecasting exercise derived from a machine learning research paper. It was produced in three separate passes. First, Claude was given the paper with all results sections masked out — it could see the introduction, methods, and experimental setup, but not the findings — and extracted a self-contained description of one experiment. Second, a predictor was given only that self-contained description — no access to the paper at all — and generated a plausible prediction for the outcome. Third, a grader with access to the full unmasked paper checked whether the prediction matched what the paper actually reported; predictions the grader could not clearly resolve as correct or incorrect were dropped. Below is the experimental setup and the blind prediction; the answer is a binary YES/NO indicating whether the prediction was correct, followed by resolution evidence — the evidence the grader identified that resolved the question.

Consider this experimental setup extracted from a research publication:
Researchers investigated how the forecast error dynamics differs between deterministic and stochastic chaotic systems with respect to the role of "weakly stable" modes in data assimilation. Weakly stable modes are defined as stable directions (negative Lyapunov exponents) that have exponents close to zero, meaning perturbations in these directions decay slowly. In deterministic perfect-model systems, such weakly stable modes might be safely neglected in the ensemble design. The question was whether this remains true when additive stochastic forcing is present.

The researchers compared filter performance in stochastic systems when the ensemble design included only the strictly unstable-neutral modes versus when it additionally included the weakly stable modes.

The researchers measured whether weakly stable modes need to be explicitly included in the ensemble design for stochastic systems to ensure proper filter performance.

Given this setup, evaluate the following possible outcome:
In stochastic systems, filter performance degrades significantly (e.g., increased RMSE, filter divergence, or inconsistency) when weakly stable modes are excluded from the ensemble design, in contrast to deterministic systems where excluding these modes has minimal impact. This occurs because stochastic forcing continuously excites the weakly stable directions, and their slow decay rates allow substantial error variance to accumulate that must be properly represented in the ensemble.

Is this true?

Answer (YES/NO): YES